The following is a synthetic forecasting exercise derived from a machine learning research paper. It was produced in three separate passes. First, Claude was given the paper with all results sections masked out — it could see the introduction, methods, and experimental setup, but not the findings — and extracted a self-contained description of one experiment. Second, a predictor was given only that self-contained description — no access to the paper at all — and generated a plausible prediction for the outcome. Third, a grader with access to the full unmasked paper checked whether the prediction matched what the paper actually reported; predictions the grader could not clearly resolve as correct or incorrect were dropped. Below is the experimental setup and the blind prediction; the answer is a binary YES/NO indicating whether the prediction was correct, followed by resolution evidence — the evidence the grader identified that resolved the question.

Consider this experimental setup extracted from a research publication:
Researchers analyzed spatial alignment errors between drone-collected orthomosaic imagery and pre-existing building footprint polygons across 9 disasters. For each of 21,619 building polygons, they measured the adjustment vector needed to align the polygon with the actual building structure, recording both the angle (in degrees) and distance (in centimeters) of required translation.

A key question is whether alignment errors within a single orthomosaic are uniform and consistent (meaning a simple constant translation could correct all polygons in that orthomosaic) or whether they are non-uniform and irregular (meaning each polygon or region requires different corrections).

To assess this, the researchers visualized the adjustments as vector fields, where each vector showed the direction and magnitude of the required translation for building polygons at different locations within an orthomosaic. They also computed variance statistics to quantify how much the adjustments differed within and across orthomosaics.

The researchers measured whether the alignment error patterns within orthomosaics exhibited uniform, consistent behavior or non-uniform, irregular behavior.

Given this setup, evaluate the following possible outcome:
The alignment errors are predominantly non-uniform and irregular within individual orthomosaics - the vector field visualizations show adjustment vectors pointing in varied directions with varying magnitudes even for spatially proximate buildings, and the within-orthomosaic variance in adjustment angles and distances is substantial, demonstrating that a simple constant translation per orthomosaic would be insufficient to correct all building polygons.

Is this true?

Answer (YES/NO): YES